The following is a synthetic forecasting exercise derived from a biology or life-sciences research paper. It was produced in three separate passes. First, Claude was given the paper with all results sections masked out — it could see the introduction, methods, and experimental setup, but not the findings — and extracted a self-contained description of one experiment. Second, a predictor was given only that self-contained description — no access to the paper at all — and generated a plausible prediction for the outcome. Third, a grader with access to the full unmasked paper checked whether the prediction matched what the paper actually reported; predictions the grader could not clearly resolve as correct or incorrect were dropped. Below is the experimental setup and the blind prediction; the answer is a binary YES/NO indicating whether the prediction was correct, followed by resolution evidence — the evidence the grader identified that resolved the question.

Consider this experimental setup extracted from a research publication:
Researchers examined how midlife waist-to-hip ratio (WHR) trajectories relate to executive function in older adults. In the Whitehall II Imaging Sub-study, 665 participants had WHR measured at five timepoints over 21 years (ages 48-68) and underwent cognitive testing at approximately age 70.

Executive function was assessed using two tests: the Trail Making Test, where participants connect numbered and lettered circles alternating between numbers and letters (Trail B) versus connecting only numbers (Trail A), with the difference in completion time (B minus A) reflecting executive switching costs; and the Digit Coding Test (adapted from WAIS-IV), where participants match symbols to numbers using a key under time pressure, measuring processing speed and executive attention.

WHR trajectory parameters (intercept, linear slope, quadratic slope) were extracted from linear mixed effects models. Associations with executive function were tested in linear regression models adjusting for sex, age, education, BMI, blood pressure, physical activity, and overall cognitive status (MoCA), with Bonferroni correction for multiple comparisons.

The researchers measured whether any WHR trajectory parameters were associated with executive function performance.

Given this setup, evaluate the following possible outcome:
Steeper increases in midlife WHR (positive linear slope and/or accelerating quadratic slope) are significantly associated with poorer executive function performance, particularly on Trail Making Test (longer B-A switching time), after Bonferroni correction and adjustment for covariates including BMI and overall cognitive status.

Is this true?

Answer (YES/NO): NO